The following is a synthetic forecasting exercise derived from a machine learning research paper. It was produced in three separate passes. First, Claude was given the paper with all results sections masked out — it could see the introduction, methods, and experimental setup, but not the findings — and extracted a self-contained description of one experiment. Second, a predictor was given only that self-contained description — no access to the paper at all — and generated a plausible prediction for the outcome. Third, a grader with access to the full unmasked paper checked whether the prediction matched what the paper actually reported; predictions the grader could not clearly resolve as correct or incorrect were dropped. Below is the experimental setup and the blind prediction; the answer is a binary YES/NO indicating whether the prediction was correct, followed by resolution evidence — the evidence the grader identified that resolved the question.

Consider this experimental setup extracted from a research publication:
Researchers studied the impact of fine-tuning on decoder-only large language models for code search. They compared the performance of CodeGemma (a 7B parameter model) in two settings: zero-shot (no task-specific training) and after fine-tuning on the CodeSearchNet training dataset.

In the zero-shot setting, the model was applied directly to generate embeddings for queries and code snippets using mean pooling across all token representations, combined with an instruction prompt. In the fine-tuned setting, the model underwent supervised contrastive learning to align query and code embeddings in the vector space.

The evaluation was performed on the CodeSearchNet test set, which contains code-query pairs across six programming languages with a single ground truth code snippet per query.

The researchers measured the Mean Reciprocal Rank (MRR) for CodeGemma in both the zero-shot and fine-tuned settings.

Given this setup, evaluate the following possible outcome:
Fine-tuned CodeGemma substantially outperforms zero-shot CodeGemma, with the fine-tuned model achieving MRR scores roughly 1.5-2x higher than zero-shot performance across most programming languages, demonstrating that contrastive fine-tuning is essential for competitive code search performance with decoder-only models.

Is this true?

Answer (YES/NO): NO